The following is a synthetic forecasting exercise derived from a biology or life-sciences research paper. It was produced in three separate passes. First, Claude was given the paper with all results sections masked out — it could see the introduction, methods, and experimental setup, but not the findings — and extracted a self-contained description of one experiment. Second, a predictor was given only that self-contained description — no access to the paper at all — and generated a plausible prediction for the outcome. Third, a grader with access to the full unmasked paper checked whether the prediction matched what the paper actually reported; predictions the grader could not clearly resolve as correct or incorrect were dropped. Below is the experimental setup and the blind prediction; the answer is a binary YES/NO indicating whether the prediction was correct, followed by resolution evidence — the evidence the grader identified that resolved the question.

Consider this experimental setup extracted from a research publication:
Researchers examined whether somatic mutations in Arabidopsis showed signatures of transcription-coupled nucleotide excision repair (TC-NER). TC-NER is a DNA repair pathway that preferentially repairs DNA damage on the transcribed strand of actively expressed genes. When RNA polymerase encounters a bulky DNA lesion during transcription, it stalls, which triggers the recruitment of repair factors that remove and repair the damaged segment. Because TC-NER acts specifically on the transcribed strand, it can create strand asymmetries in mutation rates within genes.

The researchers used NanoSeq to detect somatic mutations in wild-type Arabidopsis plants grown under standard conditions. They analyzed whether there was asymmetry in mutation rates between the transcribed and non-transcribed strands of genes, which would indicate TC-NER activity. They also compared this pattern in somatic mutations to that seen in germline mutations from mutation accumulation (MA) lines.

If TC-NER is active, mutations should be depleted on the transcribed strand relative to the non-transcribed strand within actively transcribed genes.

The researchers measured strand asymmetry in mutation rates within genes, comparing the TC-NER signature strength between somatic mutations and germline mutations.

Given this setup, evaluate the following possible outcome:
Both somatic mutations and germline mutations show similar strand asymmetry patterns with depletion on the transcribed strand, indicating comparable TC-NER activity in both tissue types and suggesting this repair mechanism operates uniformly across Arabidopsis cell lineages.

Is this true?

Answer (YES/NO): NO